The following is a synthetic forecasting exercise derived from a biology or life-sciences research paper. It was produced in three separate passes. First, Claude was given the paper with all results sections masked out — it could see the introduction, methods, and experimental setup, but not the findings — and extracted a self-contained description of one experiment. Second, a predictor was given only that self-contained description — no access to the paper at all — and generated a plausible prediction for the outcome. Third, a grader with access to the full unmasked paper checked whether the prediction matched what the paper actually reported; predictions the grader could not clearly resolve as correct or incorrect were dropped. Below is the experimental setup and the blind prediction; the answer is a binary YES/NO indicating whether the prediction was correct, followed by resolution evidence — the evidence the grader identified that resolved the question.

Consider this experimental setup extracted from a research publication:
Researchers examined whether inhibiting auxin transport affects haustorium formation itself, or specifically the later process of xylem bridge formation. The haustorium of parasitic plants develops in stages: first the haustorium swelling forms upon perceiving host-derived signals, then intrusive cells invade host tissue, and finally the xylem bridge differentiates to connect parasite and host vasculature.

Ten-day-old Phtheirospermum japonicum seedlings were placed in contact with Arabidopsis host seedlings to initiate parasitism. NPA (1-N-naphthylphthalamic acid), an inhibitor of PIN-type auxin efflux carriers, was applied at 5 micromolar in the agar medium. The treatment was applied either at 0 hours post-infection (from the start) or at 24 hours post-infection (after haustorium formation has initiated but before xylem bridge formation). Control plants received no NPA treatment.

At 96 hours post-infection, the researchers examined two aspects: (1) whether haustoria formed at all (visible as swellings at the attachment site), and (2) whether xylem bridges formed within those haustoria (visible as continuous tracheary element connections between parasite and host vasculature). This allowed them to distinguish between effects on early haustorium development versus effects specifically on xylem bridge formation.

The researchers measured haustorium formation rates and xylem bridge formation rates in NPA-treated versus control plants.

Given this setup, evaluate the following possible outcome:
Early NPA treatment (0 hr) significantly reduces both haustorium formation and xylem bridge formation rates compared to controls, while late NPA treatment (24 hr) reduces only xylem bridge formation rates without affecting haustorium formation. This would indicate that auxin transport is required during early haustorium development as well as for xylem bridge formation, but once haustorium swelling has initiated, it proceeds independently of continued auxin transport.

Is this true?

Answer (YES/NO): NO